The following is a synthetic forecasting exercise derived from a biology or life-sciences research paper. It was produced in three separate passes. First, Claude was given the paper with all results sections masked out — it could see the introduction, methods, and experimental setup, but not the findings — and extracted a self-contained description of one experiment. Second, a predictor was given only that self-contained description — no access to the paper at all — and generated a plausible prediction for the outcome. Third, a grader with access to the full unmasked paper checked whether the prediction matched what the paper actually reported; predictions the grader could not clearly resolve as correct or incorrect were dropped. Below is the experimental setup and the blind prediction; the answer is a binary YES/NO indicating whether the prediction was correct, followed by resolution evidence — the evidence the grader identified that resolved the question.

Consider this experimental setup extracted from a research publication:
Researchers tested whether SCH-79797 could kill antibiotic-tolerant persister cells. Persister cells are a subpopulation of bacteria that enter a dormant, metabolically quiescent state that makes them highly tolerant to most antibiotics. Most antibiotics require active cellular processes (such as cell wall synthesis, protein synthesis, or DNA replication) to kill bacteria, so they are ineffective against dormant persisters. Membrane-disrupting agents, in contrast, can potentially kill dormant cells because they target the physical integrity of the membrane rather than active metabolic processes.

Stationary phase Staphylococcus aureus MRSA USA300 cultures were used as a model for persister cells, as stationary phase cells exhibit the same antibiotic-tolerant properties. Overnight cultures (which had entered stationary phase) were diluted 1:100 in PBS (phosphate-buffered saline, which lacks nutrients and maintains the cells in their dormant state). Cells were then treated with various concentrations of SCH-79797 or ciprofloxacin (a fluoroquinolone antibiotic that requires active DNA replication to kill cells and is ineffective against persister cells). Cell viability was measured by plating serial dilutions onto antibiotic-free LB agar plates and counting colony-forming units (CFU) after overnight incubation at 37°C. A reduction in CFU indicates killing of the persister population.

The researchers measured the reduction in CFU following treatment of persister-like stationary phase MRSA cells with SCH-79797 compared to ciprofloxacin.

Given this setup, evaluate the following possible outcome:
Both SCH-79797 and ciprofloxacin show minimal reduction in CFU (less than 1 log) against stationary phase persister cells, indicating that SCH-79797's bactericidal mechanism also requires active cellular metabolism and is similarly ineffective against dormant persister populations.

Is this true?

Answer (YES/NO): NO